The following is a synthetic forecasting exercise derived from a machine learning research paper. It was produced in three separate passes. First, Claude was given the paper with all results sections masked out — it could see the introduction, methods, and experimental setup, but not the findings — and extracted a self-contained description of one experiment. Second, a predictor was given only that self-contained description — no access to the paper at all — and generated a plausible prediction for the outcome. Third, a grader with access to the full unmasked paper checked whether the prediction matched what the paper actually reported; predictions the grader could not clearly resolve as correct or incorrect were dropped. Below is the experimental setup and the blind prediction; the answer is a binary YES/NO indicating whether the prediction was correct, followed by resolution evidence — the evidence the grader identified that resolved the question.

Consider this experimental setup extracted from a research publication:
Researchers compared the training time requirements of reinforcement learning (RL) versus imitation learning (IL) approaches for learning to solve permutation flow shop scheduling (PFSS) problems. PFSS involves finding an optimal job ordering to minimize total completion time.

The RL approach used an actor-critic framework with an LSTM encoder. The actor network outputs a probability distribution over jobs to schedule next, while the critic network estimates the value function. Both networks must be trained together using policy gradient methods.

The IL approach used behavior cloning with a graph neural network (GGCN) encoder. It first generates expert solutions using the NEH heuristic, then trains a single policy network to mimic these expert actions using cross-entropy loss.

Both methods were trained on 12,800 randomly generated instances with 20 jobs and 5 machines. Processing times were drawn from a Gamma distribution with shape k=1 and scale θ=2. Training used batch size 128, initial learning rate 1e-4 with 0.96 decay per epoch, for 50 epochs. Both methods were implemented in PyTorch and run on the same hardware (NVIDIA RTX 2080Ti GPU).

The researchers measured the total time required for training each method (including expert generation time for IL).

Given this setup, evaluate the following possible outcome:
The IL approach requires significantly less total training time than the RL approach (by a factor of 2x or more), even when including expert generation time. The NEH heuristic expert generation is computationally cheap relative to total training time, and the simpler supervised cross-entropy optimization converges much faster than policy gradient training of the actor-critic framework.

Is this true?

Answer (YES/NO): NO